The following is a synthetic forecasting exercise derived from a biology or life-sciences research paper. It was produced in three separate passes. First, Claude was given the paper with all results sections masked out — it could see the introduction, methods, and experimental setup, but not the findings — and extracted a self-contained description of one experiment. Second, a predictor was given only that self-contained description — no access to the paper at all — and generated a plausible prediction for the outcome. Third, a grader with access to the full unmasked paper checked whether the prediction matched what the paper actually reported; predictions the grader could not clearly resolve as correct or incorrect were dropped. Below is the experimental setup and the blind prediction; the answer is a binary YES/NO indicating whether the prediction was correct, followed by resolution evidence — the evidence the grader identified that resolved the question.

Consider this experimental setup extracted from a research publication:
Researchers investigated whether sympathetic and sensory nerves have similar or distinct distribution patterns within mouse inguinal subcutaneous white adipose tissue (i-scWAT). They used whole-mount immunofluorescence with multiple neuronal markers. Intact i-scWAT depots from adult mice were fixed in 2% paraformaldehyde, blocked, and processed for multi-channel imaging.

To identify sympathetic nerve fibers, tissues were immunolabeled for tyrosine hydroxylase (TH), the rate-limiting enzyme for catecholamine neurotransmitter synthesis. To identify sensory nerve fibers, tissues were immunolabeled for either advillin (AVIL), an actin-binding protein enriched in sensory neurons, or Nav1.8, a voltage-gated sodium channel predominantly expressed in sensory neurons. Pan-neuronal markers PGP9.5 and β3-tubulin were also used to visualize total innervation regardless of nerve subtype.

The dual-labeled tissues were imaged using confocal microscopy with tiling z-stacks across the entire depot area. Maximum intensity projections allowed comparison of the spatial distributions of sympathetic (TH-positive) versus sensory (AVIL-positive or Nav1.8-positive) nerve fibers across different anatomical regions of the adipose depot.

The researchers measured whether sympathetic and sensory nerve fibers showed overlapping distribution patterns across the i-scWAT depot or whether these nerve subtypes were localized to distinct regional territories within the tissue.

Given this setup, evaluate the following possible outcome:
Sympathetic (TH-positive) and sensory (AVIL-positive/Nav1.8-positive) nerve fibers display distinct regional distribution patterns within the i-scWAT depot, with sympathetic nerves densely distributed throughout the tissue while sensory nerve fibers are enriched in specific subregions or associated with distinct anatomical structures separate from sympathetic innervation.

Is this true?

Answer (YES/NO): NO